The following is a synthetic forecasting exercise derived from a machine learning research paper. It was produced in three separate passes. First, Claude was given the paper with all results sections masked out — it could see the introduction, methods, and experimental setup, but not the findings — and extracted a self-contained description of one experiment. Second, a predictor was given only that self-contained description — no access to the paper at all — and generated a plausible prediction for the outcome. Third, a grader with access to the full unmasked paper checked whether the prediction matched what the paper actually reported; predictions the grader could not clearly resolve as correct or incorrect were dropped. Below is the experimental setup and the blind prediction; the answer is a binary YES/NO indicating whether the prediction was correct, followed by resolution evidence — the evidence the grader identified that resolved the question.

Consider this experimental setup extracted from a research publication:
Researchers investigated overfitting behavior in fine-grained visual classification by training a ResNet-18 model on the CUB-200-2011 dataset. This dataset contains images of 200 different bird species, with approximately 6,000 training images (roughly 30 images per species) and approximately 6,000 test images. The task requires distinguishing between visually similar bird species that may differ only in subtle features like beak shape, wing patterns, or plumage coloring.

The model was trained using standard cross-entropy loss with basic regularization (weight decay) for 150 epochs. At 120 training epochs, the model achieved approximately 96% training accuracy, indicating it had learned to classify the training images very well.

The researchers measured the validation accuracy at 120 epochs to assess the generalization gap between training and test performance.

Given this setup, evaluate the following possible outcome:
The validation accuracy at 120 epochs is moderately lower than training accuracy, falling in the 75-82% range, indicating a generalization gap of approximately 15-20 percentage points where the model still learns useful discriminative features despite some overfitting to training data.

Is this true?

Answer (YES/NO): NO